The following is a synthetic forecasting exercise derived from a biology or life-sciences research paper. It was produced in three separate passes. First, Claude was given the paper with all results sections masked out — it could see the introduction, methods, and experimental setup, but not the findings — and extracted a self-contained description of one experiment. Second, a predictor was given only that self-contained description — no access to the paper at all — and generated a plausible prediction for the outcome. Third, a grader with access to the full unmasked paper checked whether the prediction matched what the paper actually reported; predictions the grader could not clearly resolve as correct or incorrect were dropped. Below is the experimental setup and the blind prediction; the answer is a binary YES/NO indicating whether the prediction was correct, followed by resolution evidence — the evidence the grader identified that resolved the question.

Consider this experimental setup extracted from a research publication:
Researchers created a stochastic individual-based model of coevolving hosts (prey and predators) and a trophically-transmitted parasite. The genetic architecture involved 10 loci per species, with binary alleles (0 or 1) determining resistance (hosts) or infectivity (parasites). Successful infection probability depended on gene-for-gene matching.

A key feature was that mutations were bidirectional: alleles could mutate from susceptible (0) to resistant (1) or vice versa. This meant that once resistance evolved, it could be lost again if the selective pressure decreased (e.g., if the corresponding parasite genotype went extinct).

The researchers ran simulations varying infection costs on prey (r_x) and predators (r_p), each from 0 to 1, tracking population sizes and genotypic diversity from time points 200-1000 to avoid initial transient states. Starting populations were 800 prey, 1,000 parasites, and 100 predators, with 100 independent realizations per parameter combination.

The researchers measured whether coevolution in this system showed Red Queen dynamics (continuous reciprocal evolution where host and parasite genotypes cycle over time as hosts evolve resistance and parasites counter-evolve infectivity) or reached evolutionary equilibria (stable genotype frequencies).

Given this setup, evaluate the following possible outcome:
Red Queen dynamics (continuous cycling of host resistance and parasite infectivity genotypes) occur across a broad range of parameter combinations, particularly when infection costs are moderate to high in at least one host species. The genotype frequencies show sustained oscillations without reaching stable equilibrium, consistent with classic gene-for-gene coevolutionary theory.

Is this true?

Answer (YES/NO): NO